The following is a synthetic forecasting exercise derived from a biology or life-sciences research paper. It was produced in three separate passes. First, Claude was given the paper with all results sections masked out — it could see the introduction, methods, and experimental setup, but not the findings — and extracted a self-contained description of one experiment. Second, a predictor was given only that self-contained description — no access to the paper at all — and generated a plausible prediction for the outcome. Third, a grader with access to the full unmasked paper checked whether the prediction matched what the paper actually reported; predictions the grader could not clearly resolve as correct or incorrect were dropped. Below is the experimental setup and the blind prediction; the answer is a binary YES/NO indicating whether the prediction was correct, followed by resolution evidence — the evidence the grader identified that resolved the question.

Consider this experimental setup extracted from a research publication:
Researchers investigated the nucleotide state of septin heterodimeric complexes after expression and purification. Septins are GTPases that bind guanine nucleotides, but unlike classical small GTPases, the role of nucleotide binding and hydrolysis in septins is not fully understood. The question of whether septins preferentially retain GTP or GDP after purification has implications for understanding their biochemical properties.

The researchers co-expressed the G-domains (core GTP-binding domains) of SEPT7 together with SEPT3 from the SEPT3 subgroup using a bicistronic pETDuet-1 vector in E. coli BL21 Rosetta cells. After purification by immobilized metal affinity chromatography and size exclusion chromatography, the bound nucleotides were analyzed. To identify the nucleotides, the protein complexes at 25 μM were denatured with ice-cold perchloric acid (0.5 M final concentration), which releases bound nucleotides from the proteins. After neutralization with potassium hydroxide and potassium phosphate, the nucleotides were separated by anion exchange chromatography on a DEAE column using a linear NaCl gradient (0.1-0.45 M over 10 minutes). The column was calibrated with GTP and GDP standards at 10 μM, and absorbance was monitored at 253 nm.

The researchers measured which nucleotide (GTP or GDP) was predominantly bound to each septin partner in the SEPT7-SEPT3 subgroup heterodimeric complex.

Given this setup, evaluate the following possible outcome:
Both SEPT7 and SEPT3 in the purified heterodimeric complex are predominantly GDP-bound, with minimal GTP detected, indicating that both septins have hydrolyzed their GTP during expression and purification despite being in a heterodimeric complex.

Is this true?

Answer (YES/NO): YES